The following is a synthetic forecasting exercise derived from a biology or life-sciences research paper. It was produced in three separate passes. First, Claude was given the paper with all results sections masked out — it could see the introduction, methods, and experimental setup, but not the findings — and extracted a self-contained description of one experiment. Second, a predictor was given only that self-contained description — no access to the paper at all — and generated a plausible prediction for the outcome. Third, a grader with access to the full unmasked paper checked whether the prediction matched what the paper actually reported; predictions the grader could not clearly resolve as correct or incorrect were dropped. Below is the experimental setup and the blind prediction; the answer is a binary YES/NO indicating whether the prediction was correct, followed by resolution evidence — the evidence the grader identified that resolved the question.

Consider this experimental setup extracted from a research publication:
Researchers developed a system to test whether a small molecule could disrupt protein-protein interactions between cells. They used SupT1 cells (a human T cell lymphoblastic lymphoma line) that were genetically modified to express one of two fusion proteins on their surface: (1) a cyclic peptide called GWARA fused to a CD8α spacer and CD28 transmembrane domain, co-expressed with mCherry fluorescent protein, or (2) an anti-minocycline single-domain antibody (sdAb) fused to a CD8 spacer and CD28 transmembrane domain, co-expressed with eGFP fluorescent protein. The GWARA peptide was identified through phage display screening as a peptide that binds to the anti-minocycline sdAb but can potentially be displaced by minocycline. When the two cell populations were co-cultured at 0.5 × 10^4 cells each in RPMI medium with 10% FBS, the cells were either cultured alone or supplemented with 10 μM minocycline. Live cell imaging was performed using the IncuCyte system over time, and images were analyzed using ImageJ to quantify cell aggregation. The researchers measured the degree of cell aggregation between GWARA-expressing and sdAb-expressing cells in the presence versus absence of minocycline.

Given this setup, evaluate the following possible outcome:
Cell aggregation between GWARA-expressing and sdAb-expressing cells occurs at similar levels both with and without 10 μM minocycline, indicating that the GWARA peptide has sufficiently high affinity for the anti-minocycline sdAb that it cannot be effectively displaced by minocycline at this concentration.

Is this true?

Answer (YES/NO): NO